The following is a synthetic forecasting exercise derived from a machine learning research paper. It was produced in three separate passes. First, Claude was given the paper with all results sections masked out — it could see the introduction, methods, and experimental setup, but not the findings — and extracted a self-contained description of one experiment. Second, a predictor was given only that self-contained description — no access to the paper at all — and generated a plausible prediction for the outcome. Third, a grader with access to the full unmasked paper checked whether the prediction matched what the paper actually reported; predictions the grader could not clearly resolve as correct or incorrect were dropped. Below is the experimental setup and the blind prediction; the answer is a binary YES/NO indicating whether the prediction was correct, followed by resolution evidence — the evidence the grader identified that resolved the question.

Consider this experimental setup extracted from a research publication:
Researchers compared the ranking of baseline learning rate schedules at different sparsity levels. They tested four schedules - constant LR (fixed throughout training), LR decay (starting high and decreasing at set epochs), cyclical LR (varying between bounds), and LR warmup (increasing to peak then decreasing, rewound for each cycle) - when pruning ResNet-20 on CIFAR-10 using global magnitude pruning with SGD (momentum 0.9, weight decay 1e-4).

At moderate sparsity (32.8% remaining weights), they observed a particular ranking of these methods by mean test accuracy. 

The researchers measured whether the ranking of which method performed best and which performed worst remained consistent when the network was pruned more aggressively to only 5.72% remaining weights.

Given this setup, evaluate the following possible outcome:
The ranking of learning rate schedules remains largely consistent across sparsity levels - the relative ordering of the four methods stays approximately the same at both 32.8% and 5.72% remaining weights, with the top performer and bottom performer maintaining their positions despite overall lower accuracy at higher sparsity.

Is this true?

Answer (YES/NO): YES